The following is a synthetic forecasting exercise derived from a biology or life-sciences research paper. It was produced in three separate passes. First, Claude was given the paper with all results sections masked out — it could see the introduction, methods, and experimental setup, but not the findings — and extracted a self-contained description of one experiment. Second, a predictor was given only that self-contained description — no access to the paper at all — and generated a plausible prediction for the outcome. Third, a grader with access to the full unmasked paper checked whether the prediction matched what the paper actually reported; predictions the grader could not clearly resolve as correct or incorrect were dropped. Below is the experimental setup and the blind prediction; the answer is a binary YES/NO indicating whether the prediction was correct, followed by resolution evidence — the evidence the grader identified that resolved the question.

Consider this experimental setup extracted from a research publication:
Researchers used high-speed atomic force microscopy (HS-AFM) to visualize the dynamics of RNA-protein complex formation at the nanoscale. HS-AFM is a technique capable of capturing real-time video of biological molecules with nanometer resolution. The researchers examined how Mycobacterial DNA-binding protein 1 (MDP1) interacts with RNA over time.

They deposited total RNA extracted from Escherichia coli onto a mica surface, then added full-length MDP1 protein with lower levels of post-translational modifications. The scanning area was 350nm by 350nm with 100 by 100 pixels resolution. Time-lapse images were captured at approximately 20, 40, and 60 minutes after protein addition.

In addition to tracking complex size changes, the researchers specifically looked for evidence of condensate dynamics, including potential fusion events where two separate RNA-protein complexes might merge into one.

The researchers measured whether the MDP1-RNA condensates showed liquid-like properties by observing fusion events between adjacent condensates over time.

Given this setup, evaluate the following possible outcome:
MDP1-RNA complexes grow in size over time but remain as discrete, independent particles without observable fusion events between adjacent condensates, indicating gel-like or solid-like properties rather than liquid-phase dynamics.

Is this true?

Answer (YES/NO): NO